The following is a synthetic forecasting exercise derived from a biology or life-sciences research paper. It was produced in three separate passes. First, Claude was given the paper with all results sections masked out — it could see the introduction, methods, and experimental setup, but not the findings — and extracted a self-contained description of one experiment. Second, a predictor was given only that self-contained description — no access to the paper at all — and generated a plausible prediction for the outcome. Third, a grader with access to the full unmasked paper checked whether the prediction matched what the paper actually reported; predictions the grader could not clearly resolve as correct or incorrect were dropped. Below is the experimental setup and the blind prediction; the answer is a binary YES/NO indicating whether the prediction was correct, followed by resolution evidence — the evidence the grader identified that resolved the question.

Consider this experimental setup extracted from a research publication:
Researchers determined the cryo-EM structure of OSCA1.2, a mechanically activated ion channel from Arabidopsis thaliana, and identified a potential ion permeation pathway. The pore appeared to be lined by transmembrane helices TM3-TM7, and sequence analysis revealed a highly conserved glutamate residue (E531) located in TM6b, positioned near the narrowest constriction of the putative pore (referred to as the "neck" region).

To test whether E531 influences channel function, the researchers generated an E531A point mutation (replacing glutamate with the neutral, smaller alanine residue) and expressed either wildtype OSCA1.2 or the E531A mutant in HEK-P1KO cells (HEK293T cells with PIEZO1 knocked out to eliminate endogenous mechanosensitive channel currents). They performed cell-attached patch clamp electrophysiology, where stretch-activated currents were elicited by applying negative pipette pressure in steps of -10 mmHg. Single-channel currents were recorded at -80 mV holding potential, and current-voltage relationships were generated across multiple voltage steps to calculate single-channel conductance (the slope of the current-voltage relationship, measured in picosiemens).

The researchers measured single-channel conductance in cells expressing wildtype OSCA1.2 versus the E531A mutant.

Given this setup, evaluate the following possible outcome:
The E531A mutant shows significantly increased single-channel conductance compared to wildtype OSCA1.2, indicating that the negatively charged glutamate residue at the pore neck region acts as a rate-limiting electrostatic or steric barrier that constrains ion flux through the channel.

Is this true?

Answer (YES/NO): NO